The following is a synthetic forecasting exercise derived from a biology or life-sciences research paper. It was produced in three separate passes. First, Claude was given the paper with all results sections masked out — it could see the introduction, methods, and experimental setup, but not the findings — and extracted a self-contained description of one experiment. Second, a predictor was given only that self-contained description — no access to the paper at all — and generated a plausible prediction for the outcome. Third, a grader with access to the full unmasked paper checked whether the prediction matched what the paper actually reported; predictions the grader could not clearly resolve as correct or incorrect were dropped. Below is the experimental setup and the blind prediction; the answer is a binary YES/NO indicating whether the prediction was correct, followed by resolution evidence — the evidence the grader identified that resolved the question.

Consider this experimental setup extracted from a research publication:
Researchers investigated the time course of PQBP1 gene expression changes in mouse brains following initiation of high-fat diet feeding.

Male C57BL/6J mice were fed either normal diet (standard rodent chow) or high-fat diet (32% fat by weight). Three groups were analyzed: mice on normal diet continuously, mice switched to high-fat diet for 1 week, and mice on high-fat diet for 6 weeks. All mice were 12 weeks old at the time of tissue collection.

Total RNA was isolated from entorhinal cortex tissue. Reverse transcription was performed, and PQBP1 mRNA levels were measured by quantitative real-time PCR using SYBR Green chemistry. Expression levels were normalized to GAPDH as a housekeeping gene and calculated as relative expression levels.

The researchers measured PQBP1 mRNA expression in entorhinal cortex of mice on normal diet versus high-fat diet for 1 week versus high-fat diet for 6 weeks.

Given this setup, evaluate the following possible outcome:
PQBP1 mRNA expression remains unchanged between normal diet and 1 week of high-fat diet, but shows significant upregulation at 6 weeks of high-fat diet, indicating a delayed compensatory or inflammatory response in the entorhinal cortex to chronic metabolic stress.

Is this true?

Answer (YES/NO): NO